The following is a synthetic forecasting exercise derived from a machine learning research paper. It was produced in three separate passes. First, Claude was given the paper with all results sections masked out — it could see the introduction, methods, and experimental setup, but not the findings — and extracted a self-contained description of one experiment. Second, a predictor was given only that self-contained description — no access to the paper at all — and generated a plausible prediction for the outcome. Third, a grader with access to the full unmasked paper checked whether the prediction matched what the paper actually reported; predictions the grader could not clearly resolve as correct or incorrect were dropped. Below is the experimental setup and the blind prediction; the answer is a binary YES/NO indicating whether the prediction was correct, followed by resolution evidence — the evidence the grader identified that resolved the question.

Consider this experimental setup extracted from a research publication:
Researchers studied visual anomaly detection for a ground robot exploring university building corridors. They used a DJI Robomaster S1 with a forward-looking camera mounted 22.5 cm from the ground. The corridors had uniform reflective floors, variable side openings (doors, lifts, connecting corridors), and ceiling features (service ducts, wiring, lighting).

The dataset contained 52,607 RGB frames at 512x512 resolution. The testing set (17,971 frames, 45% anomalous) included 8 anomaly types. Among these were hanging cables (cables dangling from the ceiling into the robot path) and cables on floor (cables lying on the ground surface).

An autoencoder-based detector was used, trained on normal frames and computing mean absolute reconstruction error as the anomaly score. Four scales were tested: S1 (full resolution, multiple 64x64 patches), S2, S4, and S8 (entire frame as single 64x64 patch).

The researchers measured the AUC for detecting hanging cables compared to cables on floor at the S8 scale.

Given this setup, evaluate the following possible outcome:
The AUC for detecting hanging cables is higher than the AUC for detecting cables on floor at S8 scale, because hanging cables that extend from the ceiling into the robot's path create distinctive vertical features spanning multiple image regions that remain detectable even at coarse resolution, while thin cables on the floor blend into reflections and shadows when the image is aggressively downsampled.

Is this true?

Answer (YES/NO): NO